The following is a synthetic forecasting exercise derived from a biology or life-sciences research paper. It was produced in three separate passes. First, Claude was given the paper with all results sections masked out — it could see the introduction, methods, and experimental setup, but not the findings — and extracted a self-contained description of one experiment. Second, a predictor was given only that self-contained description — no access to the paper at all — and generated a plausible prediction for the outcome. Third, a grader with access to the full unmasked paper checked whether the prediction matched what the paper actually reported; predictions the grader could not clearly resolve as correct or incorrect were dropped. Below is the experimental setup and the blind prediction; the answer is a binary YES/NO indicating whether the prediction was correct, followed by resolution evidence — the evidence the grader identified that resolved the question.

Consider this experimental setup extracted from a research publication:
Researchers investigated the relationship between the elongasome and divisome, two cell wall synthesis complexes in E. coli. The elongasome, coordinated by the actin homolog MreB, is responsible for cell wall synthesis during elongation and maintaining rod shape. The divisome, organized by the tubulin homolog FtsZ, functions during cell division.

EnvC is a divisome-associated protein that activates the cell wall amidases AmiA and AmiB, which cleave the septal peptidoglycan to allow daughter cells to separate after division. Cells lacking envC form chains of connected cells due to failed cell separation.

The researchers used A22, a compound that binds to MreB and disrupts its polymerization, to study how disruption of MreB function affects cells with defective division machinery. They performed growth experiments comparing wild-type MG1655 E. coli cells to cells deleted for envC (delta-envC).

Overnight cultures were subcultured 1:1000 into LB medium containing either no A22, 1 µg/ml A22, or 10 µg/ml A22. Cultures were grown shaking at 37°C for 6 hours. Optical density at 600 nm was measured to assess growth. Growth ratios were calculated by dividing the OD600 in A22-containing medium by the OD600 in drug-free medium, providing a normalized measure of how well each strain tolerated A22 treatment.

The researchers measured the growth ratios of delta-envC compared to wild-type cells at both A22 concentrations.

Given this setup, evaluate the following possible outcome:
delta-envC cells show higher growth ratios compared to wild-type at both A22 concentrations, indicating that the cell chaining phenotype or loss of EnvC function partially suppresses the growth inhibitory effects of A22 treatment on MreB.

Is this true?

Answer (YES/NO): NO